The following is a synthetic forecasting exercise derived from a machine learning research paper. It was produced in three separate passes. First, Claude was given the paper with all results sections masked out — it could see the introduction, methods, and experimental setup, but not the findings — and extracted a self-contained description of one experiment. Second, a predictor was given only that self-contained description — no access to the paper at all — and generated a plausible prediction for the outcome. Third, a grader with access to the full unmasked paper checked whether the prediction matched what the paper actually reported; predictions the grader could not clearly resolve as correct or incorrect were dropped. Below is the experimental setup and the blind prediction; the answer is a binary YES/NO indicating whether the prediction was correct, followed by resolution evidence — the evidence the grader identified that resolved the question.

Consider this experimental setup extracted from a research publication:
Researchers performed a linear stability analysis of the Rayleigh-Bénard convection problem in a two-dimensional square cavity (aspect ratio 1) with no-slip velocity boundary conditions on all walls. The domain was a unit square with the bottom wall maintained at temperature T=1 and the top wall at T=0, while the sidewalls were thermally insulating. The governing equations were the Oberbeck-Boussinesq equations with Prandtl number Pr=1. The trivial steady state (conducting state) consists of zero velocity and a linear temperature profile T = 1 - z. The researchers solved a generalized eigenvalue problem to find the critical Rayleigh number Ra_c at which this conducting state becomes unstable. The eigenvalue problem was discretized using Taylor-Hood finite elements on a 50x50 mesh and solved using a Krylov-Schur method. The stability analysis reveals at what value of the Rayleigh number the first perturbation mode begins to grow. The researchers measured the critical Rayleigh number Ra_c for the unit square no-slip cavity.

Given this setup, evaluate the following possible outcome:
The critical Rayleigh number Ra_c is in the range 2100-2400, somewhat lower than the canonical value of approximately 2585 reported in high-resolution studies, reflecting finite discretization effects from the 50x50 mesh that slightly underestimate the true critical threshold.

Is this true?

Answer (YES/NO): NO